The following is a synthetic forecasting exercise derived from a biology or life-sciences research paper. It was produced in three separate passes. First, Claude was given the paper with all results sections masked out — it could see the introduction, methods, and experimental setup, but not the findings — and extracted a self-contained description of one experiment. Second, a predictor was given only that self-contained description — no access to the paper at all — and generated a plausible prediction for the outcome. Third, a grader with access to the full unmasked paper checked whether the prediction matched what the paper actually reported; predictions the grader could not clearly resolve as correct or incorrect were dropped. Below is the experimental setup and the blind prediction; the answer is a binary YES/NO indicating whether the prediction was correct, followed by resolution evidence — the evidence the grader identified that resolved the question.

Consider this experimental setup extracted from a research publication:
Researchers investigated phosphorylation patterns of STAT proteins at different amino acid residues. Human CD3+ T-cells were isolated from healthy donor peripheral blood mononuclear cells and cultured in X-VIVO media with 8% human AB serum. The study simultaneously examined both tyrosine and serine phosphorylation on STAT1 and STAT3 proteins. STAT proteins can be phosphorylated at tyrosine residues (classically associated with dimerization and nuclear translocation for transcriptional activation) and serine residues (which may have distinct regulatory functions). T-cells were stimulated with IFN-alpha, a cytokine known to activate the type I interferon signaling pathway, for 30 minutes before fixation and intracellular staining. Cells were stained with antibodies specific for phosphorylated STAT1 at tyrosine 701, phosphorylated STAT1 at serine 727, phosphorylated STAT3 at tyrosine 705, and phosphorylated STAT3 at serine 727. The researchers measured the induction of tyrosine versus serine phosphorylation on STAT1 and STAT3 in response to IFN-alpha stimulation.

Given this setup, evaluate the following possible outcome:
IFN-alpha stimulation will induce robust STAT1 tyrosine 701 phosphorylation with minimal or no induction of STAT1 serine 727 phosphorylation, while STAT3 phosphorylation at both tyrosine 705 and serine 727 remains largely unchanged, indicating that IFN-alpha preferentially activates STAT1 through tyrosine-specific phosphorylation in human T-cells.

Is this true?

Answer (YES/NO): NO